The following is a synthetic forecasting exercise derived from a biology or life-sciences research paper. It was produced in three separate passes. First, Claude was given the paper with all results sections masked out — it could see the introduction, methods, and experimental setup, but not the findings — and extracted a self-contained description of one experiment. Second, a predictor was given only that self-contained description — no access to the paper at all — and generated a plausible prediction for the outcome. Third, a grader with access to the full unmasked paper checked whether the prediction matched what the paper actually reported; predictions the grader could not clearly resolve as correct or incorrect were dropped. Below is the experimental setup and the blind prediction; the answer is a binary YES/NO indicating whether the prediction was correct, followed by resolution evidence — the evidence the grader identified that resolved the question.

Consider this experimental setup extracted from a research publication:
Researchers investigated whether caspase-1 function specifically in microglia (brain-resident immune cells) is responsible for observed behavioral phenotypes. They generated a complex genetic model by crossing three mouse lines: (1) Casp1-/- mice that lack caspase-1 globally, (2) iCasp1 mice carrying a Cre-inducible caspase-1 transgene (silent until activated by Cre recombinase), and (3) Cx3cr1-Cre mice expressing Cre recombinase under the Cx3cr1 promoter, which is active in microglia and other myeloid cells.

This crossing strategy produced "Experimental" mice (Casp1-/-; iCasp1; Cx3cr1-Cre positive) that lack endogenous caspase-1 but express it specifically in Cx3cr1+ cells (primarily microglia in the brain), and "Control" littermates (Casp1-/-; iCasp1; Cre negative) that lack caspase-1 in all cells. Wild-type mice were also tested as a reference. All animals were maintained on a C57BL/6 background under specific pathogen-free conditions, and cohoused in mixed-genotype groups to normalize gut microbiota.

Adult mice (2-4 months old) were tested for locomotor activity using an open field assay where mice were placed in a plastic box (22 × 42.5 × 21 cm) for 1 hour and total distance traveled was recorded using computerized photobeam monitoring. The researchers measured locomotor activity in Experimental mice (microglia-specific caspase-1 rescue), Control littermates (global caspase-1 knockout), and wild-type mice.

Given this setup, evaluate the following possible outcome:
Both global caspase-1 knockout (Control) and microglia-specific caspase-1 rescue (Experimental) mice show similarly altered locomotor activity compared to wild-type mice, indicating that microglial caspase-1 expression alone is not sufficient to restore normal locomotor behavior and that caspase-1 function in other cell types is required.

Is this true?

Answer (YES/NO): NO